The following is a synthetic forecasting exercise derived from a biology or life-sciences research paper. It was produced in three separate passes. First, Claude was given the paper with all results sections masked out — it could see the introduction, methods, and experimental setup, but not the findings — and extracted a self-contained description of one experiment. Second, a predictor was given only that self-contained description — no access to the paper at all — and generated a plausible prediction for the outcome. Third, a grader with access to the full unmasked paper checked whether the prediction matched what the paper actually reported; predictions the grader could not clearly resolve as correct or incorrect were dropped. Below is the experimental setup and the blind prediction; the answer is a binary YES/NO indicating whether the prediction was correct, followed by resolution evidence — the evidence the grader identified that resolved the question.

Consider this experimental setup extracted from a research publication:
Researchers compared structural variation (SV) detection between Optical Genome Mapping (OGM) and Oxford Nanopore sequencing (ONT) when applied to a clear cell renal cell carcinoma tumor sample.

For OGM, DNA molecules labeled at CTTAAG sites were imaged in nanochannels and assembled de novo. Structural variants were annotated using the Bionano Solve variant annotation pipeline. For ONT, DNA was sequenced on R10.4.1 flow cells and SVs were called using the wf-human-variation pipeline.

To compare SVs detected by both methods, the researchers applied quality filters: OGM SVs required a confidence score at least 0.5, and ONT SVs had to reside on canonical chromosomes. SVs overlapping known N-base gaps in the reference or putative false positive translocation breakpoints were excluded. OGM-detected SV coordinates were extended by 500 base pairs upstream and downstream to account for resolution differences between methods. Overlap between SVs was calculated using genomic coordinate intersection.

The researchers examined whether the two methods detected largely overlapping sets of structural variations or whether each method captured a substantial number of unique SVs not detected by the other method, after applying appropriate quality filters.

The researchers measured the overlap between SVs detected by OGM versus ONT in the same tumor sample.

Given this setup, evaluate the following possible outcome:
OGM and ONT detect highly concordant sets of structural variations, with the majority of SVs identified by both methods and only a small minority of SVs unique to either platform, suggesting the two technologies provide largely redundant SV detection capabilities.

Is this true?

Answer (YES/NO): NO